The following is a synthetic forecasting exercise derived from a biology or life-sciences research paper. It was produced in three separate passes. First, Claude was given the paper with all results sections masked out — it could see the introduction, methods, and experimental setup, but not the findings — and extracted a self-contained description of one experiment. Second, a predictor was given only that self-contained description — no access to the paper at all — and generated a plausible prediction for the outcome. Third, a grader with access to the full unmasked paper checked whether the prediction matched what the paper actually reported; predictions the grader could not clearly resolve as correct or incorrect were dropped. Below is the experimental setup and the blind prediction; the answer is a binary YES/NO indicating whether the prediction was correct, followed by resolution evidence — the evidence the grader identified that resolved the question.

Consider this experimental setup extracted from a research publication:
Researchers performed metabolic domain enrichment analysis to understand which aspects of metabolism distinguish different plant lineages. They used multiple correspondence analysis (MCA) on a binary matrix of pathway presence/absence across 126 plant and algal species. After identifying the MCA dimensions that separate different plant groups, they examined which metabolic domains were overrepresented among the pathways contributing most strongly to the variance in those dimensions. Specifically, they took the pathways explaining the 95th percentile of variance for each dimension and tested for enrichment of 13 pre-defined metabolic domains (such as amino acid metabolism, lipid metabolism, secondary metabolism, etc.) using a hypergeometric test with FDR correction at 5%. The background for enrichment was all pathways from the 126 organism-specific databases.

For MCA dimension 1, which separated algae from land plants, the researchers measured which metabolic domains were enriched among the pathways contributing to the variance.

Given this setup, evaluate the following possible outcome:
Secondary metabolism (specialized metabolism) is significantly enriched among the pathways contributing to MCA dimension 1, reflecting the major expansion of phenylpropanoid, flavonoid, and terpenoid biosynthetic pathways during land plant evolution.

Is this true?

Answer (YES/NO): NO